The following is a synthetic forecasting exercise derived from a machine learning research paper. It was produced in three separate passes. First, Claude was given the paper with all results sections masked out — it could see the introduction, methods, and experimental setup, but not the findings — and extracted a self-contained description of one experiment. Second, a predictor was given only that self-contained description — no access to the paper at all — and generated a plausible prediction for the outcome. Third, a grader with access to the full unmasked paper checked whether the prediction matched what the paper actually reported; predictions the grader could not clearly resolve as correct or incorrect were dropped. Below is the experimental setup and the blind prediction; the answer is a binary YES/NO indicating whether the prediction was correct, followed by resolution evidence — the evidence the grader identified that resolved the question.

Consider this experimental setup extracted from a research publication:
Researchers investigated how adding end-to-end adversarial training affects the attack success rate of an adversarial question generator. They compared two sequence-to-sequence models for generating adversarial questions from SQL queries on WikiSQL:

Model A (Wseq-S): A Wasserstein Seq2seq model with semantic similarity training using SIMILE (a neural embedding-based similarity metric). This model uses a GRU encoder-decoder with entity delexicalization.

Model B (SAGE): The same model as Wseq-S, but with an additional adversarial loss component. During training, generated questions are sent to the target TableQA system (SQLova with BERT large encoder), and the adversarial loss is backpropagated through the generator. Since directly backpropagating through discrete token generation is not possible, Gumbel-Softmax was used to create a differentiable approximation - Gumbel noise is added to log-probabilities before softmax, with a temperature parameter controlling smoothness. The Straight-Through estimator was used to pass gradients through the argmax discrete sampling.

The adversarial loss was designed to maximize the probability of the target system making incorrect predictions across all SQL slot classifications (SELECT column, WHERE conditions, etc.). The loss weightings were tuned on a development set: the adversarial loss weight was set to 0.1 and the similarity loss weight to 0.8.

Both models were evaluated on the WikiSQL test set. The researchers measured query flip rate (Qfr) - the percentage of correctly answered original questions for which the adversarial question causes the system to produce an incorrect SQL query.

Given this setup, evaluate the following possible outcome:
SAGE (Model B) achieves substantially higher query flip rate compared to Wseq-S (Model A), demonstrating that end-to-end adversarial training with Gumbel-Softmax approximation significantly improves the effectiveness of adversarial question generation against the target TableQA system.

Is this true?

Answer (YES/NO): YES